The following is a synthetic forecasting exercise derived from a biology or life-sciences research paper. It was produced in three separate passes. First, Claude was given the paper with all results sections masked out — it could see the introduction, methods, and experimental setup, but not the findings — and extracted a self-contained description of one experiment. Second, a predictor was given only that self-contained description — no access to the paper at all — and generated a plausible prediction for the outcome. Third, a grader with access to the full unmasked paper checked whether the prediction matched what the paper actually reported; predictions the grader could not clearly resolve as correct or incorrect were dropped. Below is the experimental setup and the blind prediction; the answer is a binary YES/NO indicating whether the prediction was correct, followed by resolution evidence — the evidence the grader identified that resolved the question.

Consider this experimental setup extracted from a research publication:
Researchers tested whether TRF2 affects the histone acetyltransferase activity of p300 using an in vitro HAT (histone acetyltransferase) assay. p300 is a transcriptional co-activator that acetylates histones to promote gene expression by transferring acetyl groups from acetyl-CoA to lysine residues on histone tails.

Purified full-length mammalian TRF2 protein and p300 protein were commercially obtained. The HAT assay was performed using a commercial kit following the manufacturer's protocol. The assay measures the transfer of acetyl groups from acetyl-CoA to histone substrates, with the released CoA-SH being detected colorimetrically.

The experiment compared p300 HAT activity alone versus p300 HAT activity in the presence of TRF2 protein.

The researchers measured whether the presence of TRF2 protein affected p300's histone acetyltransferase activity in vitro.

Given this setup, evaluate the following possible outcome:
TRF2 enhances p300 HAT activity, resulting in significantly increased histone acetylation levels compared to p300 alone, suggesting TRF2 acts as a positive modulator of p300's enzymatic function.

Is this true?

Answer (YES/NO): YES